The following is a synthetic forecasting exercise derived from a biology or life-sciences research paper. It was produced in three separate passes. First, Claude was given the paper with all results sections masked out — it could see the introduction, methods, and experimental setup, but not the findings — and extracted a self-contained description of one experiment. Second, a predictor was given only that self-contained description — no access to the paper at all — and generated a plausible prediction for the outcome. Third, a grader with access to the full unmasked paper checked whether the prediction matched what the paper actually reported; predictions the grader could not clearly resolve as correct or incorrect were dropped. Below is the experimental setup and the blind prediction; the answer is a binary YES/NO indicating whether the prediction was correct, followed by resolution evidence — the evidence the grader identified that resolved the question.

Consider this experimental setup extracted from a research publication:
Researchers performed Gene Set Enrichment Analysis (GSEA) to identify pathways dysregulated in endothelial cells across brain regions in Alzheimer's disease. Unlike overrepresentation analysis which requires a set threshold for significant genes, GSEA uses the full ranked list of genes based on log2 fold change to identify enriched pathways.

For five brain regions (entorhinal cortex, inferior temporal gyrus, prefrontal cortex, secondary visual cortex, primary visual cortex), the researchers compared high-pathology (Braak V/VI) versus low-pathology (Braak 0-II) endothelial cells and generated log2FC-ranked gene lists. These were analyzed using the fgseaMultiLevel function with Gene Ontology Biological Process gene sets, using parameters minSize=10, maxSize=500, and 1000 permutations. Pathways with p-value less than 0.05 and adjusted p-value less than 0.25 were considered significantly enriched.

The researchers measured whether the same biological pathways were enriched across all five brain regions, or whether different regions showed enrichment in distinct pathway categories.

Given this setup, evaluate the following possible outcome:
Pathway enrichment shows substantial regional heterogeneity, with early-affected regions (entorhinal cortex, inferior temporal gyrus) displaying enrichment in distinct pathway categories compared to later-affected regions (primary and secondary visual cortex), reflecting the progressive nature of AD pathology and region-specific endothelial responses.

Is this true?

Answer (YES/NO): NO